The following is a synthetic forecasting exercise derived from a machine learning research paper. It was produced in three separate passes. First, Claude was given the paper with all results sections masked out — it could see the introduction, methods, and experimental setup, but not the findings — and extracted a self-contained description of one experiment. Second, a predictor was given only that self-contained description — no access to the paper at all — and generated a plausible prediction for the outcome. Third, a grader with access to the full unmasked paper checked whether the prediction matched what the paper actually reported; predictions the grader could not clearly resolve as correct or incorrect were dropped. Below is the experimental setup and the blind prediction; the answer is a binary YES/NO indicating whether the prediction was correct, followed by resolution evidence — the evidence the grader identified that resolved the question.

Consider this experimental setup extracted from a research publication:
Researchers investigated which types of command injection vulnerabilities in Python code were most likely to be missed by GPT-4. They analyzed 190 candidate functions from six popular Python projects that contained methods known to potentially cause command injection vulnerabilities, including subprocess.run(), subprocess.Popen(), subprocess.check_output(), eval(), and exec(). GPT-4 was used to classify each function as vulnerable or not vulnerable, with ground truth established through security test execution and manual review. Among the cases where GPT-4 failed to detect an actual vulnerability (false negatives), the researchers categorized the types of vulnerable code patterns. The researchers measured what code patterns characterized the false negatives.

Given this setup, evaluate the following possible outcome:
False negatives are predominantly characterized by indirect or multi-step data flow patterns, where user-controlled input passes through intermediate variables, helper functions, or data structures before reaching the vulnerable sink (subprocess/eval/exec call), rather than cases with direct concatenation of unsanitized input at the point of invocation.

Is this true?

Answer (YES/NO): NO